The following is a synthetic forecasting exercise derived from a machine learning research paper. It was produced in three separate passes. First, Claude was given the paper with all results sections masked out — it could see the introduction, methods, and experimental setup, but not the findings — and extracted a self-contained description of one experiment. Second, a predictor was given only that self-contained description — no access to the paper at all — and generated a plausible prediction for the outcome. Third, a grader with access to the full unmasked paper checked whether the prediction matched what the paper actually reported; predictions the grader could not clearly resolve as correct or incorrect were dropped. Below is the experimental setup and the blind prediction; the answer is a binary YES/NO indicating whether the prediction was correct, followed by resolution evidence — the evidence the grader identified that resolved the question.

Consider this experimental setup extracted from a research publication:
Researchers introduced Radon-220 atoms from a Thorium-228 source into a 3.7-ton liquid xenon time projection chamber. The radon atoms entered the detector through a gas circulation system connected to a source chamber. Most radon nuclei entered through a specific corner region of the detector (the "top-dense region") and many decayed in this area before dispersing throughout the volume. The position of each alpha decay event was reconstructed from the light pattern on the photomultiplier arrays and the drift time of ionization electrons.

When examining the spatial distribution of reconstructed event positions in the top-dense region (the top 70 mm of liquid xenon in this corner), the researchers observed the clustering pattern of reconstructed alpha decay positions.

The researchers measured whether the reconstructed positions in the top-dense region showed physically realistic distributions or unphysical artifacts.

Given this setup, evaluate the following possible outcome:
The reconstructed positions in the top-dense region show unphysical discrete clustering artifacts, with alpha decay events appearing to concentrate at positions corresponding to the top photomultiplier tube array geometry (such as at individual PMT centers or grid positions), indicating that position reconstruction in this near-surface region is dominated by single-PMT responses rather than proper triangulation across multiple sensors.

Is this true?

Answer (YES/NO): YES